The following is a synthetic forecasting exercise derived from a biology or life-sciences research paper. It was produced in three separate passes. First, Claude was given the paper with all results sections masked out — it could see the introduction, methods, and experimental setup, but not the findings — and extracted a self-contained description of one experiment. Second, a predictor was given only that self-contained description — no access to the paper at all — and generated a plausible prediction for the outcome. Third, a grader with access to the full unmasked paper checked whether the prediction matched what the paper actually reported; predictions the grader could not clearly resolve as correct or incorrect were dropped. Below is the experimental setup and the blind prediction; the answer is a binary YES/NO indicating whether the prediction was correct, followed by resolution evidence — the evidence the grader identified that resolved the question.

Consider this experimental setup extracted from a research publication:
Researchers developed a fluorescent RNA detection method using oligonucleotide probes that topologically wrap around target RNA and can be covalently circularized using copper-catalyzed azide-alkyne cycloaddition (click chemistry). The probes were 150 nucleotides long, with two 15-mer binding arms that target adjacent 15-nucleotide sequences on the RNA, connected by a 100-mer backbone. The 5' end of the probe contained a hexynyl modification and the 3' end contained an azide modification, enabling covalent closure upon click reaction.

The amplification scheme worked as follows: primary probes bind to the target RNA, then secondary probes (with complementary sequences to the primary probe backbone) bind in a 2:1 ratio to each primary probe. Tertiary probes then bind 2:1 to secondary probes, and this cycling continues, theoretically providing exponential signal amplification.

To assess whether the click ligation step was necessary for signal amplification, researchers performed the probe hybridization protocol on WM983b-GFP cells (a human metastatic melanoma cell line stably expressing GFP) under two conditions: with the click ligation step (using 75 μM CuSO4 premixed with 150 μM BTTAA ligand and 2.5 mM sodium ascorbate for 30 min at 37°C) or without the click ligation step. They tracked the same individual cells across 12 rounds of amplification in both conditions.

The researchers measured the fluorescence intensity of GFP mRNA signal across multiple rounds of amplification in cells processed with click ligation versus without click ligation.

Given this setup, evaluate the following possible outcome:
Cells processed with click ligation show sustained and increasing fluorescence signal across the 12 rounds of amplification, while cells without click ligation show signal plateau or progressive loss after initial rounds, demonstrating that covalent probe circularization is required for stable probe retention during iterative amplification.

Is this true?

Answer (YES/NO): NO